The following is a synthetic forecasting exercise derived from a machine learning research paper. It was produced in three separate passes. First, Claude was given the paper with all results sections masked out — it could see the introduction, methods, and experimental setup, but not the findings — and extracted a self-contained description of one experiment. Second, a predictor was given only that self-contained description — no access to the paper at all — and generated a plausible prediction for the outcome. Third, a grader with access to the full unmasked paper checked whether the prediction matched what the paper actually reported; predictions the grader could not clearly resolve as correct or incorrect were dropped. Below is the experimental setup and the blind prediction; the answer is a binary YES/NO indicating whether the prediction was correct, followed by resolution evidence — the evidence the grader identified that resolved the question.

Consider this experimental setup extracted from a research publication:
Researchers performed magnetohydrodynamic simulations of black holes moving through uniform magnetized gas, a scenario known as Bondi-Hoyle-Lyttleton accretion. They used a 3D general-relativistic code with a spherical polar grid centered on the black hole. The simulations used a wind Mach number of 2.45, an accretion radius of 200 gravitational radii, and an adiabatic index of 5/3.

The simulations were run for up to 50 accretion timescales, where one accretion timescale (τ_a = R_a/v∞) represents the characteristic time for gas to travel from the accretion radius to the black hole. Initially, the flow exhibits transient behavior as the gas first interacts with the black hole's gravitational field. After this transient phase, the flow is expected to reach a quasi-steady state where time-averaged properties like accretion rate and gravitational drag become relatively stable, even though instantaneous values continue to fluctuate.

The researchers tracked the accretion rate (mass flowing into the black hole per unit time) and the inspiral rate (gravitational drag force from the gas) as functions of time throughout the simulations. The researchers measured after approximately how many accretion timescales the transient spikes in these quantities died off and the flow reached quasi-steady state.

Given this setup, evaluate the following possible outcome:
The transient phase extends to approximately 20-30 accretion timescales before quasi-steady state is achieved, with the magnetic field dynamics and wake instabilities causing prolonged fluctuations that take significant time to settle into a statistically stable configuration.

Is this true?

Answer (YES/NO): YES